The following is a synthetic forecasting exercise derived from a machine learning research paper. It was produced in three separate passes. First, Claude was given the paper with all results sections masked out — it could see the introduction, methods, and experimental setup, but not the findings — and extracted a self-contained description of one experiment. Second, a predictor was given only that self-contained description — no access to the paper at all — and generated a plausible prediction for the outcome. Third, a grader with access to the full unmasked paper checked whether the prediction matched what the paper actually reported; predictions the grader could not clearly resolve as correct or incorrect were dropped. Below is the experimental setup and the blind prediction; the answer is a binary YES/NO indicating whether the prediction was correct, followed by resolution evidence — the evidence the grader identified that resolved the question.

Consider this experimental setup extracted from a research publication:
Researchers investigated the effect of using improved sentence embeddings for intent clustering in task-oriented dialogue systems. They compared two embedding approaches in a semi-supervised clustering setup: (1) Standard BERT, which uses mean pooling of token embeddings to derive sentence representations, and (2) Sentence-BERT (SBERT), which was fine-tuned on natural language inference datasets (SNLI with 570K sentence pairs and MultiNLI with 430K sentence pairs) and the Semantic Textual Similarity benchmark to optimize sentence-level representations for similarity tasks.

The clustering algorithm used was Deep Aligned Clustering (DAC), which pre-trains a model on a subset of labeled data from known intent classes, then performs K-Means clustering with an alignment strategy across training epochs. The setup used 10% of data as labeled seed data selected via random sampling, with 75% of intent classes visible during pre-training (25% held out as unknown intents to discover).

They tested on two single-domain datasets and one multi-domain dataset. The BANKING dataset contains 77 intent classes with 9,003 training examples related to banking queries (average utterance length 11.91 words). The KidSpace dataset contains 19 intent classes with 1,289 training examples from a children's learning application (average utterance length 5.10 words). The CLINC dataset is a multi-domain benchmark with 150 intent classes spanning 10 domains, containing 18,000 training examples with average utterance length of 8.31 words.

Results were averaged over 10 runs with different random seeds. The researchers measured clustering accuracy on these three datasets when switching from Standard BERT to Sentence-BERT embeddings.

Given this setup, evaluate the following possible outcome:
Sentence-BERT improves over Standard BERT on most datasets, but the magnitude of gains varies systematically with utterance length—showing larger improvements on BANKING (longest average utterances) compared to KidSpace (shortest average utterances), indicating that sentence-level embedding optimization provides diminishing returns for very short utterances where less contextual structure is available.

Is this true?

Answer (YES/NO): NO